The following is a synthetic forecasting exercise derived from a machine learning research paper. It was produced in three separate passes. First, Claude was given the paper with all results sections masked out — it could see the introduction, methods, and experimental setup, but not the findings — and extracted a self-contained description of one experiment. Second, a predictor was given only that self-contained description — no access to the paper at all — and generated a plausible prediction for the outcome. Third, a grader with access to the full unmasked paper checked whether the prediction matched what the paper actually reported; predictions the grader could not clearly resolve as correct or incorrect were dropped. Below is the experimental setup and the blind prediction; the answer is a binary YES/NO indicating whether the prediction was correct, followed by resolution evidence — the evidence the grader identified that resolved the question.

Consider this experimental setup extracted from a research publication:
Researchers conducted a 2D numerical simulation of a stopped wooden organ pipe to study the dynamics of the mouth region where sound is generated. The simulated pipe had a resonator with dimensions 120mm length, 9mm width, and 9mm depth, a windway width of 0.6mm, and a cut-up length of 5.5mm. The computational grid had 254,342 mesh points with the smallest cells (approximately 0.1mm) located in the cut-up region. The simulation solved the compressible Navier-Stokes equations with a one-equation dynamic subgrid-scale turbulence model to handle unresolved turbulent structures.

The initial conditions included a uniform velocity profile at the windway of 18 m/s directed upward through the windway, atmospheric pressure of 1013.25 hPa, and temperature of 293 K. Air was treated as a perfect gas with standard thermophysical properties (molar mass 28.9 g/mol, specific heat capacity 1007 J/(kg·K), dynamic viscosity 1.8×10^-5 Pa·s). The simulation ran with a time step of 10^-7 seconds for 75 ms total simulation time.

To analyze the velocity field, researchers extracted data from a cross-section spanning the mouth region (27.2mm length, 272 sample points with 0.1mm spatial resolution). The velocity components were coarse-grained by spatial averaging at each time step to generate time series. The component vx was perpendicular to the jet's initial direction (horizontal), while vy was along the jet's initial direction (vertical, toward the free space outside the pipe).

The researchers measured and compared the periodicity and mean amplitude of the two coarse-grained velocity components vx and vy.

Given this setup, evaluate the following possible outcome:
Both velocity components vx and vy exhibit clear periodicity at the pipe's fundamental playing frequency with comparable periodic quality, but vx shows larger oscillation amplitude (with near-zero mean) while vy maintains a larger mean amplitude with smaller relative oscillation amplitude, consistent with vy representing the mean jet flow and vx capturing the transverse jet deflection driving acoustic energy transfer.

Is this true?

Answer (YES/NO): NO